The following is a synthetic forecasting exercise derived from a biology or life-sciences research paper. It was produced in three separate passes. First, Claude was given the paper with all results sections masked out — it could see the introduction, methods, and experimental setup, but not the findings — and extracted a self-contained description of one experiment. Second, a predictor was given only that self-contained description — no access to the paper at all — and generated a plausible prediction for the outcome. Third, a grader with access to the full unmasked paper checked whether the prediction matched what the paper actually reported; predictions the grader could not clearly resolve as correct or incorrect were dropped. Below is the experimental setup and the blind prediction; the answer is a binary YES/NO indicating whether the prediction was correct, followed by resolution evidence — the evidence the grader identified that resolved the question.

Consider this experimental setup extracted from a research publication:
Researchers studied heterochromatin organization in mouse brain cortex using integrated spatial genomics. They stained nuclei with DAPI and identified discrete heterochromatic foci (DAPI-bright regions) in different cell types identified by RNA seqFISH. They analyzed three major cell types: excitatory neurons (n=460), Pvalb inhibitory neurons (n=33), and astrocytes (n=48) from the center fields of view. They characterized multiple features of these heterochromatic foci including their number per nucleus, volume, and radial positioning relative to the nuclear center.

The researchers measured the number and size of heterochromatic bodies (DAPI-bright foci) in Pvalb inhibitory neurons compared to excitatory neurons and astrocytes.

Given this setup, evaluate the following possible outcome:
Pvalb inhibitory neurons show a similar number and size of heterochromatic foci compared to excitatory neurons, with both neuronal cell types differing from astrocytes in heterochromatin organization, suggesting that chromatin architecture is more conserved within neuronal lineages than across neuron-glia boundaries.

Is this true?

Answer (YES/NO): NO